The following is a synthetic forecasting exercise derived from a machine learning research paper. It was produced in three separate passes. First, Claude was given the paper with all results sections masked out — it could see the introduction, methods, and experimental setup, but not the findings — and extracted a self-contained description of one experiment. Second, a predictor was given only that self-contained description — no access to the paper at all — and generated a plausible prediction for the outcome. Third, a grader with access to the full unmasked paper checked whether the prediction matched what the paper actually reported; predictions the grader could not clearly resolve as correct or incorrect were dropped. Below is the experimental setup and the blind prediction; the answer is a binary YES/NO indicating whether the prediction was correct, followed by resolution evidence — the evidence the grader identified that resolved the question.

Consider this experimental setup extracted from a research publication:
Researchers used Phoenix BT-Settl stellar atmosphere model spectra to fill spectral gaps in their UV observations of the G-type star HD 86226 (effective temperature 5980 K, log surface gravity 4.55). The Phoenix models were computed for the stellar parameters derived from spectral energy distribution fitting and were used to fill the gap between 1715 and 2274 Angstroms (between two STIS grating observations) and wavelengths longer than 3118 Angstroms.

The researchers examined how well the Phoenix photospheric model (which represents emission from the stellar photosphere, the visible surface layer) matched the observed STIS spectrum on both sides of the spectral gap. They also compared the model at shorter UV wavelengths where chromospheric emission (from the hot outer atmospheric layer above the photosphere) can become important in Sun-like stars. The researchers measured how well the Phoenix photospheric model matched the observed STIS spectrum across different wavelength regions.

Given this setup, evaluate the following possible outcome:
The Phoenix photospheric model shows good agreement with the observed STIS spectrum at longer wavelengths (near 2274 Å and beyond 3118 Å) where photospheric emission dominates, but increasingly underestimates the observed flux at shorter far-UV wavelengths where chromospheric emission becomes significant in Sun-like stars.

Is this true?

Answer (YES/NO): YES